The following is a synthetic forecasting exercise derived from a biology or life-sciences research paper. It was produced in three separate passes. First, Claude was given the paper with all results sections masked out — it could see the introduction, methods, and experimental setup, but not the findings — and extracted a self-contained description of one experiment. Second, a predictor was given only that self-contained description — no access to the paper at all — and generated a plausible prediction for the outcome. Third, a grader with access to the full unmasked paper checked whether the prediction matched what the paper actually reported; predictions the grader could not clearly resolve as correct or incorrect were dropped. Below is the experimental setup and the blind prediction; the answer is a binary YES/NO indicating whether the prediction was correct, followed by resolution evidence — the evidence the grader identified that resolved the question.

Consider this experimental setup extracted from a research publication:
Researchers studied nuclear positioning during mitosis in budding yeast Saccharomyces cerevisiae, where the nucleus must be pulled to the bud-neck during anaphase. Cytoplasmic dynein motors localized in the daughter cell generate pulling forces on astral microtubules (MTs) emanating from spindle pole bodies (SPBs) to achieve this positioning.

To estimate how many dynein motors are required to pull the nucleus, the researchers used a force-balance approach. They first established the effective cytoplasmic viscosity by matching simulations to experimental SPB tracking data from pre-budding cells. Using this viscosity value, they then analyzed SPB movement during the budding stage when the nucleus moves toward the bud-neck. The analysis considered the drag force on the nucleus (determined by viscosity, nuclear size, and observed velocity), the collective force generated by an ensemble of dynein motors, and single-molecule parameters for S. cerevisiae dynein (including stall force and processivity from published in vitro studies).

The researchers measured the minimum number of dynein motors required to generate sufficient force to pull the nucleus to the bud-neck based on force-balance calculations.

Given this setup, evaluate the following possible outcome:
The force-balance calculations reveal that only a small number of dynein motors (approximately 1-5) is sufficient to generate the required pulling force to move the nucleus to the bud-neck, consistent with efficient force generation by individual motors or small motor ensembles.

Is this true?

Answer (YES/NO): NO